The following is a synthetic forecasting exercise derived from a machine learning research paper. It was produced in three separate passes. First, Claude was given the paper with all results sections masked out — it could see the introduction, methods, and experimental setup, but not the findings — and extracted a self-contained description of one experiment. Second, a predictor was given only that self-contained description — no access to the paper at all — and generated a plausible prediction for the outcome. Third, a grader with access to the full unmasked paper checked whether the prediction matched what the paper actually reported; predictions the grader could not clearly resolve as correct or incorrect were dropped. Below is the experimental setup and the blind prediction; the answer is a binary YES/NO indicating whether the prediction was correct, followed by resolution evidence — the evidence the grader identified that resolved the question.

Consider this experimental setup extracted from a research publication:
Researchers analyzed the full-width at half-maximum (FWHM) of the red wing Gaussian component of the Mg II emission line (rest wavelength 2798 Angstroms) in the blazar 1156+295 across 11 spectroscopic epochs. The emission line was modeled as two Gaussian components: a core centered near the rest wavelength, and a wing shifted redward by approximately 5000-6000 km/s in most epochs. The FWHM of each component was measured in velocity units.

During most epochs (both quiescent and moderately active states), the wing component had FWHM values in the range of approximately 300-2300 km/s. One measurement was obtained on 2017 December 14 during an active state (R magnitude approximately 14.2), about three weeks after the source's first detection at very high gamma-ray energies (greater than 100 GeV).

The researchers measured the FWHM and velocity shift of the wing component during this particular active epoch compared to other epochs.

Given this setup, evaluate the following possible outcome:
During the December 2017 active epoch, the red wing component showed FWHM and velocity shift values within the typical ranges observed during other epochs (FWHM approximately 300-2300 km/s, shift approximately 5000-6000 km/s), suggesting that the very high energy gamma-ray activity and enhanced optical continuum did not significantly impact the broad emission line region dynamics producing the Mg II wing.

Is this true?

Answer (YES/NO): NO